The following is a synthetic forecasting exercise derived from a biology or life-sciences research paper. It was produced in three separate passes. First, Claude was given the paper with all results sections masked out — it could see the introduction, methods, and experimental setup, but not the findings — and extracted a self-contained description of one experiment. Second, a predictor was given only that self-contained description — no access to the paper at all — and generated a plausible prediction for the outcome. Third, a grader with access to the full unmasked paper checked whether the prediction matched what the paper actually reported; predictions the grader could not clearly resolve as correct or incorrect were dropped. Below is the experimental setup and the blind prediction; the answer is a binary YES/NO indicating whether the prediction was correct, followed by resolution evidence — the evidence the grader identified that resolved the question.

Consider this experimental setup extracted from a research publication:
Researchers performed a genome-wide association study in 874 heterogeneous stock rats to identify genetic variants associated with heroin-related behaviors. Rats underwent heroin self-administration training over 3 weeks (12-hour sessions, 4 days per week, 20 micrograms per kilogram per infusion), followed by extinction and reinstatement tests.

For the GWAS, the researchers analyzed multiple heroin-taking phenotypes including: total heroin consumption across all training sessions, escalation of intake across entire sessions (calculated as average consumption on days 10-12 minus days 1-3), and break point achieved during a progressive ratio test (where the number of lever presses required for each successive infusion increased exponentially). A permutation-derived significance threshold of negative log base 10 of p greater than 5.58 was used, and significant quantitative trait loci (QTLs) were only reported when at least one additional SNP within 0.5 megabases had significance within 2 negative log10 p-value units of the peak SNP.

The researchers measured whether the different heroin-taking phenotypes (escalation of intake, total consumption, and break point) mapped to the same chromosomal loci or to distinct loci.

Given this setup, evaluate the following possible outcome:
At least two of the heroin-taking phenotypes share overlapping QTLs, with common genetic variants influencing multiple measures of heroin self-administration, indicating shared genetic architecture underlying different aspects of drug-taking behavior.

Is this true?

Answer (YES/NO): NO